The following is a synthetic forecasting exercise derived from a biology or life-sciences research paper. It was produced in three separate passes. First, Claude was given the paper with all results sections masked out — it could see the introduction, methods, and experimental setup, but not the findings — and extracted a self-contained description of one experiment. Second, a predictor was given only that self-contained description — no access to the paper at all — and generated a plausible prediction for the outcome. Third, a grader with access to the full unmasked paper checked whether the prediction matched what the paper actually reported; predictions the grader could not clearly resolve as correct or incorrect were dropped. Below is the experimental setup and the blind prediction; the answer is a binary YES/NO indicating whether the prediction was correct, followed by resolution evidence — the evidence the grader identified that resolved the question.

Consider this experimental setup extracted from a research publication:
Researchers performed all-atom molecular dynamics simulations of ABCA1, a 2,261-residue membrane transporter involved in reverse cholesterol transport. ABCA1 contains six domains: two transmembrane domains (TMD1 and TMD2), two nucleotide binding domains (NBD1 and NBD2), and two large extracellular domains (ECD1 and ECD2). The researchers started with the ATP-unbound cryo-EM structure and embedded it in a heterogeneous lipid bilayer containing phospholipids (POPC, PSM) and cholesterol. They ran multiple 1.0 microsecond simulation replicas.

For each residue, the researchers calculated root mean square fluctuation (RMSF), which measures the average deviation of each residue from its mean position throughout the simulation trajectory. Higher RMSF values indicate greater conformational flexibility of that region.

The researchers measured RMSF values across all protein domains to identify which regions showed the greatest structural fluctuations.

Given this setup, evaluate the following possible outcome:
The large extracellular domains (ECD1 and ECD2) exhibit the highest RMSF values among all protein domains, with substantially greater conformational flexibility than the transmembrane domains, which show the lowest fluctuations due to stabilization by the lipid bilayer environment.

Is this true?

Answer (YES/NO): NO